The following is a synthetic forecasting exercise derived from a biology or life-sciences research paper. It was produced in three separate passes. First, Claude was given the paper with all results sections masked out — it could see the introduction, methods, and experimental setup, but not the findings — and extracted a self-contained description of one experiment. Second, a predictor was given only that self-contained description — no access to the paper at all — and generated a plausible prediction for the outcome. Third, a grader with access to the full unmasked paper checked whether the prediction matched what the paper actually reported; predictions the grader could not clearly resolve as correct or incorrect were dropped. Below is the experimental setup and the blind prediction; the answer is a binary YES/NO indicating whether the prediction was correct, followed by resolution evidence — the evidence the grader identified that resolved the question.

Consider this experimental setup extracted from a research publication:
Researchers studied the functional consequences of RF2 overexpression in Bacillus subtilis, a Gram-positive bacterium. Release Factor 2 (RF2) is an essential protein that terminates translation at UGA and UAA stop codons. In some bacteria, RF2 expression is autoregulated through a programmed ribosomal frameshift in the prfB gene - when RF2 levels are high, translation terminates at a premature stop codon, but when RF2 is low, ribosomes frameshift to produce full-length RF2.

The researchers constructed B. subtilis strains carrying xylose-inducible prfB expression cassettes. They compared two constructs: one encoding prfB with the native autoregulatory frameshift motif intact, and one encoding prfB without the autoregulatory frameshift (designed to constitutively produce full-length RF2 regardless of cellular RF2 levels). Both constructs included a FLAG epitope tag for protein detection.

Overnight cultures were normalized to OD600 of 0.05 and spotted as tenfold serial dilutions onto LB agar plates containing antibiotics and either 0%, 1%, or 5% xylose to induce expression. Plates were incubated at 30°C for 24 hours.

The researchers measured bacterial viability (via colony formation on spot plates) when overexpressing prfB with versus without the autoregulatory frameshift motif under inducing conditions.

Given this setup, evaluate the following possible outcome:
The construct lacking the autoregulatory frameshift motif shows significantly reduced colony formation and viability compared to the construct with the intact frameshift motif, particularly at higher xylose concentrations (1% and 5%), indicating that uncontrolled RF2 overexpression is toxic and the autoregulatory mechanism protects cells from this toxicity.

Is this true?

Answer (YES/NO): YES